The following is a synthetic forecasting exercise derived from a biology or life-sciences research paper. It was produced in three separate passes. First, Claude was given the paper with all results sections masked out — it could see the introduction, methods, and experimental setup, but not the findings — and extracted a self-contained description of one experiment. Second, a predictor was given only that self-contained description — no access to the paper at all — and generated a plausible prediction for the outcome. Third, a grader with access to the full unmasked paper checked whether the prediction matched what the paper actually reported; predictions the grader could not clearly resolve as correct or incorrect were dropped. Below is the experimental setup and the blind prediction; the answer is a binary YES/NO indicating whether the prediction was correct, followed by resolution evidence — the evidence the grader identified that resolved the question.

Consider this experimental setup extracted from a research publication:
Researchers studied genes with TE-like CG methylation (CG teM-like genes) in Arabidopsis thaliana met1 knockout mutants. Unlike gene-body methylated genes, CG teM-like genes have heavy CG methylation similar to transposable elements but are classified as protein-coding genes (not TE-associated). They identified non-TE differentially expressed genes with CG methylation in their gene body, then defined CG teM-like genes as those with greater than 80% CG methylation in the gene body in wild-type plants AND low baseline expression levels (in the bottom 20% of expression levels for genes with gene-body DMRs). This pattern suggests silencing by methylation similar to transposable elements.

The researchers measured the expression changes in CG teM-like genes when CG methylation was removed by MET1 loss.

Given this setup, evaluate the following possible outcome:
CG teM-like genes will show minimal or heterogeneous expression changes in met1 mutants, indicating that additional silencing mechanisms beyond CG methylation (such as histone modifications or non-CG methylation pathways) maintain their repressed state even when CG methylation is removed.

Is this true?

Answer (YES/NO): NO